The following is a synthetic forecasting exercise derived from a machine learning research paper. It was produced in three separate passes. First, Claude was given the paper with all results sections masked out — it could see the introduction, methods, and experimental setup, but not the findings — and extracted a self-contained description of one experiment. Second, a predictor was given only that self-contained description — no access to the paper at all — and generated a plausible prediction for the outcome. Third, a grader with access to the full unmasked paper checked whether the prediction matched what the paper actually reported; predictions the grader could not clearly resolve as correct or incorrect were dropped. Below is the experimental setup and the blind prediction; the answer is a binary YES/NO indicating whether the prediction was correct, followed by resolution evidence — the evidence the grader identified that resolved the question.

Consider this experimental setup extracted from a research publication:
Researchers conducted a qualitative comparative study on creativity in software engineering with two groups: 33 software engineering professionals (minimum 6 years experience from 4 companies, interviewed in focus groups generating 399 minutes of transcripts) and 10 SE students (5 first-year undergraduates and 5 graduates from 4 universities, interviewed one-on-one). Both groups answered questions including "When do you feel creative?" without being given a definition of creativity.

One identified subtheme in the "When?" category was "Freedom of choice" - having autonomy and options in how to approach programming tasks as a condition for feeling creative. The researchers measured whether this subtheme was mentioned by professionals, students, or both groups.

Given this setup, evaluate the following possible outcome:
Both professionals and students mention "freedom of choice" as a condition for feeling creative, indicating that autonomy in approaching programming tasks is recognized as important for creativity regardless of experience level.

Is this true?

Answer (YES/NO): NO